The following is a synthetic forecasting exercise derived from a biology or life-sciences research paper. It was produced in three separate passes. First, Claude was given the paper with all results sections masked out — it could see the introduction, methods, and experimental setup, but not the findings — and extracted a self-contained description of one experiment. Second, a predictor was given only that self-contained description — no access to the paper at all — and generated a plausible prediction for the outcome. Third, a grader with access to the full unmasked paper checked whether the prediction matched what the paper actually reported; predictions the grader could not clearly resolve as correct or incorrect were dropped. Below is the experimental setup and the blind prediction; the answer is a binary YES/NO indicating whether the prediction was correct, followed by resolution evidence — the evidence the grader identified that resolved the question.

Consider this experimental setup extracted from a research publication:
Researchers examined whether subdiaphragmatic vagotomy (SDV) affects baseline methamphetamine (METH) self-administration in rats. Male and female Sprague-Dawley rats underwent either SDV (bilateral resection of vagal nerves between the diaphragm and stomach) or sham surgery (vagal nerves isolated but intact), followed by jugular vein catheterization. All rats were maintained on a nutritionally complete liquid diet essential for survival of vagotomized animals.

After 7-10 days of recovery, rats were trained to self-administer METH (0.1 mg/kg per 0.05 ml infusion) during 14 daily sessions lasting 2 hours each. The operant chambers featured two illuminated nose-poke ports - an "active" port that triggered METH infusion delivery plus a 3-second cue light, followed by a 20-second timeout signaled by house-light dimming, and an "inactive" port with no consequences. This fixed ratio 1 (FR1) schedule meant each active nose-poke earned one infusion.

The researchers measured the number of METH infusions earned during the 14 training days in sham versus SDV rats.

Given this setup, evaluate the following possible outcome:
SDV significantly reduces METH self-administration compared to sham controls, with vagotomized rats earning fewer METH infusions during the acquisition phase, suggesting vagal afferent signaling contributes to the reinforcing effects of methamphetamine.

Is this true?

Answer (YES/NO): NO